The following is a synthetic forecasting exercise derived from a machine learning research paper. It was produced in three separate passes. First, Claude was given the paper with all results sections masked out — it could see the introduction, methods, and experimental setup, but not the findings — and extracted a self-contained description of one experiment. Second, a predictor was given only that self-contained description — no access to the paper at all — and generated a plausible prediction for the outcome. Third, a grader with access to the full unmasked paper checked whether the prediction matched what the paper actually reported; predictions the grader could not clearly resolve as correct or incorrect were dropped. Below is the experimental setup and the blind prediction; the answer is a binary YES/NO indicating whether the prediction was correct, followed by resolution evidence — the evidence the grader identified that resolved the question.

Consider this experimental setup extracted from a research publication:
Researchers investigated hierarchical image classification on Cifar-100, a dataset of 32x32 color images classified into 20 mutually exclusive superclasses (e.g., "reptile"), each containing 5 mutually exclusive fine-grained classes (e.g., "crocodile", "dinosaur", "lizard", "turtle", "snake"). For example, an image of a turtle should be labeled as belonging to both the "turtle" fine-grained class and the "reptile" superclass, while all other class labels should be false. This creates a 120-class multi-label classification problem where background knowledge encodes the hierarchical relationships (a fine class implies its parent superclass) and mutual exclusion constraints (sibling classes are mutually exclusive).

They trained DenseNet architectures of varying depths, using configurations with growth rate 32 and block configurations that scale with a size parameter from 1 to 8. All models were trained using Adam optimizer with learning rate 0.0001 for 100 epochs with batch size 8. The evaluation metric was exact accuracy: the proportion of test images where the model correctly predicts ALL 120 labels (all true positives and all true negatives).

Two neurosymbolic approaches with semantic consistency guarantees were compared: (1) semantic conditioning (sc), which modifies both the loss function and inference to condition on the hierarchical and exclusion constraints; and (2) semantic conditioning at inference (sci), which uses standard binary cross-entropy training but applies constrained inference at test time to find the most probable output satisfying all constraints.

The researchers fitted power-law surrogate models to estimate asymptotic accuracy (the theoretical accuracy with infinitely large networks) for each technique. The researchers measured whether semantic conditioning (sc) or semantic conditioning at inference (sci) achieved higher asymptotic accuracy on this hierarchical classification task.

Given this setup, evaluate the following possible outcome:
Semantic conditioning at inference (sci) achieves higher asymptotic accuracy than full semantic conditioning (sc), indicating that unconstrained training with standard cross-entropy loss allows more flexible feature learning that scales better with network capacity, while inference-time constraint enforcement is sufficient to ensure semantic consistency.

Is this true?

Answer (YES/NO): NO